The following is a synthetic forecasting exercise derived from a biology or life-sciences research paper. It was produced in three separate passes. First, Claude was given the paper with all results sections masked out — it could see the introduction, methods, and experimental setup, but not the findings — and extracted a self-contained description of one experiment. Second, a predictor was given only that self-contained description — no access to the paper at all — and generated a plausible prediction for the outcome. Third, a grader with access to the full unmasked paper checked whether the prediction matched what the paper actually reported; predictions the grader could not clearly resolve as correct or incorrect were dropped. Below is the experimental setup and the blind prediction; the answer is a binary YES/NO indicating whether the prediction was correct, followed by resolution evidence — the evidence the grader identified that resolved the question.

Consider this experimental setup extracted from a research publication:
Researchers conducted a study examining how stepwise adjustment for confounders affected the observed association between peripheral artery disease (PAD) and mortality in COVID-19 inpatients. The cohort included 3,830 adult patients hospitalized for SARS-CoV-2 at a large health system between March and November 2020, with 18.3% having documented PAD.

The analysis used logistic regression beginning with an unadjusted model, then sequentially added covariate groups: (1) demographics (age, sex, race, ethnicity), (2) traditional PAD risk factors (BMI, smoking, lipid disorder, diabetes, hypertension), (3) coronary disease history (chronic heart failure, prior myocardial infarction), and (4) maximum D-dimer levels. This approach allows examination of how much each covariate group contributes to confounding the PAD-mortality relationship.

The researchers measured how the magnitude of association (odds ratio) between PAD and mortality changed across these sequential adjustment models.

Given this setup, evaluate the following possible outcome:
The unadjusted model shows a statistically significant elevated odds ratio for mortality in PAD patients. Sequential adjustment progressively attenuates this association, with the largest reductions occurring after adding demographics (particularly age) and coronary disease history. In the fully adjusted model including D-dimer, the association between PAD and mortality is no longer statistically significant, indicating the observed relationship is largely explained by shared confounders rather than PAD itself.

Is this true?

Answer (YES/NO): NO